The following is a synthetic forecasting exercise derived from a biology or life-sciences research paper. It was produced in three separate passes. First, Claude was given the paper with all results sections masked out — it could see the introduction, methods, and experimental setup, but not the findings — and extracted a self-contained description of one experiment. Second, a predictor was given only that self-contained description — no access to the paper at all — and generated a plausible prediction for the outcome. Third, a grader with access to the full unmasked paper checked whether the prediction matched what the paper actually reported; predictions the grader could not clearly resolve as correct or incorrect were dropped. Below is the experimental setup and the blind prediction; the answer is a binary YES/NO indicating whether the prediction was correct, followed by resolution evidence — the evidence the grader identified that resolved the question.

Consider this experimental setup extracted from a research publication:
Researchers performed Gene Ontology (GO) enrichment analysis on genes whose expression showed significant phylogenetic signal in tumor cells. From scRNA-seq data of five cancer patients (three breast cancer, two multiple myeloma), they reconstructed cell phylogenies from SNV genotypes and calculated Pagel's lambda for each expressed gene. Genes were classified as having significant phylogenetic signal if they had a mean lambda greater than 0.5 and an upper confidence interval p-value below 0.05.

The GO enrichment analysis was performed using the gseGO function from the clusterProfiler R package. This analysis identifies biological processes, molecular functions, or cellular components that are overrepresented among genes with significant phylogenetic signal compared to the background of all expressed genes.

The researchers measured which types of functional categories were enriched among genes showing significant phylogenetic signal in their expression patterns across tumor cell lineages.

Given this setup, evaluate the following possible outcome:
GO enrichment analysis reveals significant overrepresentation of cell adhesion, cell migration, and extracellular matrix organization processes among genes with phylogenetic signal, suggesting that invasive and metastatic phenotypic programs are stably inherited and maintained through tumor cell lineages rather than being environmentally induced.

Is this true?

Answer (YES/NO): NO